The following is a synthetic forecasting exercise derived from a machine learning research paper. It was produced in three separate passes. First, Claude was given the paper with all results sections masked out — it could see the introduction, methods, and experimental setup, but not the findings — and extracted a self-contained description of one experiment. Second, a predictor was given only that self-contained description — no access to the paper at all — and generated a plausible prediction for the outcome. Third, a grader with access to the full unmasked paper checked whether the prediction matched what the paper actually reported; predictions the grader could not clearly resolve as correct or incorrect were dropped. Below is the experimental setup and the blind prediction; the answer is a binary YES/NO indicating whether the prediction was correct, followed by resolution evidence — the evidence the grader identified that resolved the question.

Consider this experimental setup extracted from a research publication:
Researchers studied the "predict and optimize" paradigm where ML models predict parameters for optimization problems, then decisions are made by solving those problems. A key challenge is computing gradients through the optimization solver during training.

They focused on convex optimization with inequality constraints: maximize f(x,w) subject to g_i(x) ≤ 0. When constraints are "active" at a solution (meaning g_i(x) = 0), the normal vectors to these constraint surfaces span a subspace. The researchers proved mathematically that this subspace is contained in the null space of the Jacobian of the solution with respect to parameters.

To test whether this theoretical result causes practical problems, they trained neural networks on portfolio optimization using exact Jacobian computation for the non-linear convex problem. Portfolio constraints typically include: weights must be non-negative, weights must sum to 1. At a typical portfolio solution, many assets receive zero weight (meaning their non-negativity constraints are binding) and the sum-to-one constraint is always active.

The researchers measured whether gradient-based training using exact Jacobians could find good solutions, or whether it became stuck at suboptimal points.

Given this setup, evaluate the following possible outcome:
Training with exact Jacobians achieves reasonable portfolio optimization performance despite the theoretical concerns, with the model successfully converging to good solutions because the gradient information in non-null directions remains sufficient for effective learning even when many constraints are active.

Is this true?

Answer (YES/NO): NO